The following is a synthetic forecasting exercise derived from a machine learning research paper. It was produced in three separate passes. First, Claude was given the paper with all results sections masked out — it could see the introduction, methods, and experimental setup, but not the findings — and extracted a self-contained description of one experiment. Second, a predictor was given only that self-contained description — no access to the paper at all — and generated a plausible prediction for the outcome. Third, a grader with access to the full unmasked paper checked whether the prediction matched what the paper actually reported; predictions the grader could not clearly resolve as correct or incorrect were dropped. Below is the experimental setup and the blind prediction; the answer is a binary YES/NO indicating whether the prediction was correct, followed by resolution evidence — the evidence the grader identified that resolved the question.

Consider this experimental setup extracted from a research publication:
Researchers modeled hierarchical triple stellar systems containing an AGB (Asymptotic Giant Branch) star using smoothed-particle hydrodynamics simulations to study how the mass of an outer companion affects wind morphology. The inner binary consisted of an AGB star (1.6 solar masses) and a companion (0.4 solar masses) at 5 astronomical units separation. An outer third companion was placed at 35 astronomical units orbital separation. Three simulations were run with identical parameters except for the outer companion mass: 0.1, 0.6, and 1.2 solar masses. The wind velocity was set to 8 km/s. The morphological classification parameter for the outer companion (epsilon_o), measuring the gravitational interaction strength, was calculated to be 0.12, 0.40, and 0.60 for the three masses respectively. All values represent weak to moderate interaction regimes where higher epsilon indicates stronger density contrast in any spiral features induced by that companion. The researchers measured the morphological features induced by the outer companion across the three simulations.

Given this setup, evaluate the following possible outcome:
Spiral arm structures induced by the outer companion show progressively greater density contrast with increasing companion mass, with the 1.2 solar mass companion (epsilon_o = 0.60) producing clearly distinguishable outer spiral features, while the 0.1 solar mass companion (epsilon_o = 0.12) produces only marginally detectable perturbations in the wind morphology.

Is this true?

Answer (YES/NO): NO